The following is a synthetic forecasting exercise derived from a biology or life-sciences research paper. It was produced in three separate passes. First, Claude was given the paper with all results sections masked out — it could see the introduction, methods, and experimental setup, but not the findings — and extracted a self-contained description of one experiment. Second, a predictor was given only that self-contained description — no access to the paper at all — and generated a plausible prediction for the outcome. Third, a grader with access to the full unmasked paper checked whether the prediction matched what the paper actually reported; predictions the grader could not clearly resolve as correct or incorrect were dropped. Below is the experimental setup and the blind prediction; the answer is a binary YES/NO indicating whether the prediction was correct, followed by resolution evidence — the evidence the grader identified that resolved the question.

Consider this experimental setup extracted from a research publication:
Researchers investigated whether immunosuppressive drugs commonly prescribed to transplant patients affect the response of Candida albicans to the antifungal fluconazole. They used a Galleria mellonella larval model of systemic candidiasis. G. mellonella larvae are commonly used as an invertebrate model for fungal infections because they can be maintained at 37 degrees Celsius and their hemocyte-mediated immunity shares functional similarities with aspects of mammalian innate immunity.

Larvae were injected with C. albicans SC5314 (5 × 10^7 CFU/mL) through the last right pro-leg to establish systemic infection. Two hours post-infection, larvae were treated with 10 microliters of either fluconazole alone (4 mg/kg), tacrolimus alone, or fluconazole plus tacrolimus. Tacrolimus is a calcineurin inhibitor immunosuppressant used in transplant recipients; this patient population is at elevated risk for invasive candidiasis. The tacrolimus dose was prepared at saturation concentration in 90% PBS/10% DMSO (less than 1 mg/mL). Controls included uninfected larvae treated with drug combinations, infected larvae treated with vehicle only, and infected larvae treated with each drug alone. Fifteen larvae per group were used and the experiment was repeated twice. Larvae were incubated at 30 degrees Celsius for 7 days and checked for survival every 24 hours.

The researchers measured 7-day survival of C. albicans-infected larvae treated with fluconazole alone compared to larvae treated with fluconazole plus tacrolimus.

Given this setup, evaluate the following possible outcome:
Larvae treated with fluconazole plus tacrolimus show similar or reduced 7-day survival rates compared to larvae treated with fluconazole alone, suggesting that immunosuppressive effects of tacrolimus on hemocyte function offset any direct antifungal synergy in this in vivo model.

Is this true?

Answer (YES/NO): NO